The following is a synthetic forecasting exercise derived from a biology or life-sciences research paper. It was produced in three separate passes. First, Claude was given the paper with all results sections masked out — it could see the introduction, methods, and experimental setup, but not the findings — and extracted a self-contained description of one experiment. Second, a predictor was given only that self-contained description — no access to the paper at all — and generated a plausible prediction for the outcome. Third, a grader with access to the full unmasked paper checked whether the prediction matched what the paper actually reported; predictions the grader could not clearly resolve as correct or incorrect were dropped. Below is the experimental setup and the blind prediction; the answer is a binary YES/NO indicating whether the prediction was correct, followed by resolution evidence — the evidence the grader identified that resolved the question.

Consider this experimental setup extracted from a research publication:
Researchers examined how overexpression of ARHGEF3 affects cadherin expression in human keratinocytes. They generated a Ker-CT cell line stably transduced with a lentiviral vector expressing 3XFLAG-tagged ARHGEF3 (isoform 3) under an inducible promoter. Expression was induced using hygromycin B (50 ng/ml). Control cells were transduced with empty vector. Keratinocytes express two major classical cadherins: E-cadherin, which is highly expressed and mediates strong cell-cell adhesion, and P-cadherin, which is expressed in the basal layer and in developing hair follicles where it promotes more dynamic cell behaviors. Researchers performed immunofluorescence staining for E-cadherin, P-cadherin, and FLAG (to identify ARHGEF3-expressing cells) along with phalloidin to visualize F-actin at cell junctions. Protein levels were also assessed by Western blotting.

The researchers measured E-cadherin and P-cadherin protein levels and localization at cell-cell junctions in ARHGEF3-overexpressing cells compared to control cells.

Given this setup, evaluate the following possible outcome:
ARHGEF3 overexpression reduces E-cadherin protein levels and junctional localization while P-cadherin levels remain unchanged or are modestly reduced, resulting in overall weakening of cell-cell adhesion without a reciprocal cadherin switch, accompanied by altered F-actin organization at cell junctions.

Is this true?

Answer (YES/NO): NO